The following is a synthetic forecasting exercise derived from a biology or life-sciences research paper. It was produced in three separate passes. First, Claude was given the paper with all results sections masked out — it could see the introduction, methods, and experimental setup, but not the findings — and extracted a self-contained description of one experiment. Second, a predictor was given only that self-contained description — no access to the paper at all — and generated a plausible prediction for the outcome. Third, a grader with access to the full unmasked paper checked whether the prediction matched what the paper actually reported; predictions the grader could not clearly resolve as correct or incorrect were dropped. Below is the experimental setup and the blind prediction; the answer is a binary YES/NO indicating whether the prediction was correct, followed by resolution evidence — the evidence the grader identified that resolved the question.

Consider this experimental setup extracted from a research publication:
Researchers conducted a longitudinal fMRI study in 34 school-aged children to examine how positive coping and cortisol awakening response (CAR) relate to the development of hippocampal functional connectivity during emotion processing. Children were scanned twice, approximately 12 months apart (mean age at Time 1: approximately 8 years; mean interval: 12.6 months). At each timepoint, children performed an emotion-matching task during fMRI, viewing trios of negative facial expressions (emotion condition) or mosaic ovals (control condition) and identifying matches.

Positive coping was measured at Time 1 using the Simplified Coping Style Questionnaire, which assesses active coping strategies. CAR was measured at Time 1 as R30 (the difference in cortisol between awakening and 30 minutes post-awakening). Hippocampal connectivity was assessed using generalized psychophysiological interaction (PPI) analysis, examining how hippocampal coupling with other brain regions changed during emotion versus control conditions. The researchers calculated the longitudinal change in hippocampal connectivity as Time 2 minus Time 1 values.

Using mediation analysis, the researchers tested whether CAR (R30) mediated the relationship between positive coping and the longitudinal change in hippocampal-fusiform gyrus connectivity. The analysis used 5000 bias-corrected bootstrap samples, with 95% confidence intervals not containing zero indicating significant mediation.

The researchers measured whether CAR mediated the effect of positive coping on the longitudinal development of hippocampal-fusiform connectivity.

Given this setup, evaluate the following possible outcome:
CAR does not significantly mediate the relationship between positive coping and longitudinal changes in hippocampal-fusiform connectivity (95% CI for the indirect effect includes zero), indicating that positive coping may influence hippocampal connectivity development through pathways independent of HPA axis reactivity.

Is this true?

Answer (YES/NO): NO